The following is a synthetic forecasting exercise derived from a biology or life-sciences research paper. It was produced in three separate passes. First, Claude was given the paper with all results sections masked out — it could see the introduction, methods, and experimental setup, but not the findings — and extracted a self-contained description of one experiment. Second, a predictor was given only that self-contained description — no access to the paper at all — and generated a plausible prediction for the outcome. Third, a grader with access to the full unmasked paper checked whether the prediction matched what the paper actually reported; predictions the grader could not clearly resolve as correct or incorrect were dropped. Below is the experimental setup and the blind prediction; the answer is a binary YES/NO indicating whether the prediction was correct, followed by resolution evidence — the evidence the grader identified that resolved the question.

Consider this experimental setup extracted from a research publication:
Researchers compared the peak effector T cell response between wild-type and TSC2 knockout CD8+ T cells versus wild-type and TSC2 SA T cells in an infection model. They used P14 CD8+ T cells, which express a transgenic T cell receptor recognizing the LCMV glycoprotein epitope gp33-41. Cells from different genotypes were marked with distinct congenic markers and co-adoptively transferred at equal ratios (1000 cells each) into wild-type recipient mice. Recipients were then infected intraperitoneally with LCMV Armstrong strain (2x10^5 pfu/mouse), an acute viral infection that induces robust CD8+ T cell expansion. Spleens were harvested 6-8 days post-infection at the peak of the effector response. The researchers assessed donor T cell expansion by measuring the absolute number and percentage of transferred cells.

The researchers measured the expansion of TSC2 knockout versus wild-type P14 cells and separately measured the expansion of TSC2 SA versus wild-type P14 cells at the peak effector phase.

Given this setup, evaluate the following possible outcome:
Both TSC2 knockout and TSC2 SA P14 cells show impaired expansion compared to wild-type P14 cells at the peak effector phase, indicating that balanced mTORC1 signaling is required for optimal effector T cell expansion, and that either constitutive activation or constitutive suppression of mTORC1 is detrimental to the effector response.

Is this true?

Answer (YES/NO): NO